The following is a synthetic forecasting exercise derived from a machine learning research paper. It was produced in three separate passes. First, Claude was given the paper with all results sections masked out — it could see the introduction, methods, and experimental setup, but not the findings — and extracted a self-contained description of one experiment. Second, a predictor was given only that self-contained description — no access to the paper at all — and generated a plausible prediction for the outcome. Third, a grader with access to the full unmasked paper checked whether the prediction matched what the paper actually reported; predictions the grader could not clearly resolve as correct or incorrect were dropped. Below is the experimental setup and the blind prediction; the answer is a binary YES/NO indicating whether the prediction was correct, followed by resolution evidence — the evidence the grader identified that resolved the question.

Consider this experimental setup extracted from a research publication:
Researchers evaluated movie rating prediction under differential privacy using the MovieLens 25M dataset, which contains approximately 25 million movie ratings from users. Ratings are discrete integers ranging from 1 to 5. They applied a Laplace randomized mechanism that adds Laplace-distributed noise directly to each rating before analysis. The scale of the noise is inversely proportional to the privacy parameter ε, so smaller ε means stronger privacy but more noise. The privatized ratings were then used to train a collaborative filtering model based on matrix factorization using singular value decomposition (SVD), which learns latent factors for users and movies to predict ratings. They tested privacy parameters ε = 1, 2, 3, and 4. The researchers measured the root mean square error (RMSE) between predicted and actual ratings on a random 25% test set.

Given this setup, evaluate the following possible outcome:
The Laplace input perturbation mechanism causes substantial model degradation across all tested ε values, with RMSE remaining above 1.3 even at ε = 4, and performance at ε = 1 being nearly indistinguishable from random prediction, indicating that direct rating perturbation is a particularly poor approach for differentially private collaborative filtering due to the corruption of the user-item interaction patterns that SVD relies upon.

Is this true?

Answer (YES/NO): NO